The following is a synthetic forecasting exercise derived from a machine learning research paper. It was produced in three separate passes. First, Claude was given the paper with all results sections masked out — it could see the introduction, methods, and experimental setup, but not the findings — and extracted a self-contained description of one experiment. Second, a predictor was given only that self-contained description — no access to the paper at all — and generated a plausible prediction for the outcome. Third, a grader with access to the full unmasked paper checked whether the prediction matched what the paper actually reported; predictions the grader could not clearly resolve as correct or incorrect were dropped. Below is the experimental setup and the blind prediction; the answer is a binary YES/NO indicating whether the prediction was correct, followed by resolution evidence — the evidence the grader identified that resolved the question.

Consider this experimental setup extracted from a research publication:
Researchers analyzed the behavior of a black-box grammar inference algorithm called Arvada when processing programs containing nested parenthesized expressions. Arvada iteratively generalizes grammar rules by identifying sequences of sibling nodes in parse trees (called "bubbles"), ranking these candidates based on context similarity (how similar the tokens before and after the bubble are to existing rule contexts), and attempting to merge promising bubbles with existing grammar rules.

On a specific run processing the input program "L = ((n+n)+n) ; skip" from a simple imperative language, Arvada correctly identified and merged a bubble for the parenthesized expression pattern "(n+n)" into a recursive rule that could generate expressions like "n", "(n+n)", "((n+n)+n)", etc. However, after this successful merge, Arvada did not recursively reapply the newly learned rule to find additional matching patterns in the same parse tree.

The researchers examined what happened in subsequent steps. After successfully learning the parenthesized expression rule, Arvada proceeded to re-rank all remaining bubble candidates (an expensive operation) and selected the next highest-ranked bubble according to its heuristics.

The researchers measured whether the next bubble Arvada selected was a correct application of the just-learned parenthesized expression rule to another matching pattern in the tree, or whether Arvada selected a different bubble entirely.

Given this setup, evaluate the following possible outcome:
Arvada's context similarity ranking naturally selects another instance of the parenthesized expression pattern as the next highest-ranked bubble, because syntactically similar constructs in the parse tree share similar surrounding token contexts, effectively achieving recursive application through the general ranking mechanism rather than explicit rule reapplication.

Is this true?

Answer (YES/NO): NO